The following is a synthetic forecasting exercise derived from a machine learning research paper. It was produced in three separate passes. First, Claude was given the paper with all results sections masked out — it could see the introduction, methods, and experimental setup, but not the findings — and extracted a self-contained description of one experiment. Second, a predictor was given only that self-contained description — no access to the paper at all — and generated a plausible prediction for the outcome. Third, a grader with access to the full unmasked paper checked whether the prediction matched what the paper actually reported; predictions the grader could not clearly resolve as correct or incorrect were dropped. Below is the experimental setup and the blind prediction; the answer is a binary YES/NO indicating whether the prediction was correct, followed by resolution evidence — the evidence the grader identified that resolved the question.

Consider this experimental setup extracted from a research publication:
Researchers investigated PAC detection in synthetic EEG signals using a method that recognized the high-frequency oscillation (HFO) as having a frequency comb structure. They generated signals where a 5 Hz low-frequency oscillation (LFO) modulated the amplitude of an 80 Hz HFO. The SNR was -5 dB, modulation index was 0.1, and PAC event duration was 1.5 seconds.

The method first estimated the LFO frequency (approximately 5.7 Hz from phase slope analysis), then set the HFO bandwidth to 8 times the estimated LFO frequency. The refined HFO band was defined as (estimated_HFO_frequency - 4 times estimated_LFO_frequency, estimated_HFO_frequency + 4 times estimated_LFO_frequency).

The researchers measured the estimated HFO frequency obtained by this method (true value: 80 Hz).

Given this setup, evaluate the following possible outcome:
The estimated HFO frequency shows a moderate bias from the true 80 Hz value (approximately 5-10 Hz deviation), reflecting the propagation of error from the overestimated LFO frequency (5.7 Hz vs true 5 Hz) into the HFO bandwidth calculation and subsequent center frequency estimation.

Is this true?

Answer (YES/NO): NO